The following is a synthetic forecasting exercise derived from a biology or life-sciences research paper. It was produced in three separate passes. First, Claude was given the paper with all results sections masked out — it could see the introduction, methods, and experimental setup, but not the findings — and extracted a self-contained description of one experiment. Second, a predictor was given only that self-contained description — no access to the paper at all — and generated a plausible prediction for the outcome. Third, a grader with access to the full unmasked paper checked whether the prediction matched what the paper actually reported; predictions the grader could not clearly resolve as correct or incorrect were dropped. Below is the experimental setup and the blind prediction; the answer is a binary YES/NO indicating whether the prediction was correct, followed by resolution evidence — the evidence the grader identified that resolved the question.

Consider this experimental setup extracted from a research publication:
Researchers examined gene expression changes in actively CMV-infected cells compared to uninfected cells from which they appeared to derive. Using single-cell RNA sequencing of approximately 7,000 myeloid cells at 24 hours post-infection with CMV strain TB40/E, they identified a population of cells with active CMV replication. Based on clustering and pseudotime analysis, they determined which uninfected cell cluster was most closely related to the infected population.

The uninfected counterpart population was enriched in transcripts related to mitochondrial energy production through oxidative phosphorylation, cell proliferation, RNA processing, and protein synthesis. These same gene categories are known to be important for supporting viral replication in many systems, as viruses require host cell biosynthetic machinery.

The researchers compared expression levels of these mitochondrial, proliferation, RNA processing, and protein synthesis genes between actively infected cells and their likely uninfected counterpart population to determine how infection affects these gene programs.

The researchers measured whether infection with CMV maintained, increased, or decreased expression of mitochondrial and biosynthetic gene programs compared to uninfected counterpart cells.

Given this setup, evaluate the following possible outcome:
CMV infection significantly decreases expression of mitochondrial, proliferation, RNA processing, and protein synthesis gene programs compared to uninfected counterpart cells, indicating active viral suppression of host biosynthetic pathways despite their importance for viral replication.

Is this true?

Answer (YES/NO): NO